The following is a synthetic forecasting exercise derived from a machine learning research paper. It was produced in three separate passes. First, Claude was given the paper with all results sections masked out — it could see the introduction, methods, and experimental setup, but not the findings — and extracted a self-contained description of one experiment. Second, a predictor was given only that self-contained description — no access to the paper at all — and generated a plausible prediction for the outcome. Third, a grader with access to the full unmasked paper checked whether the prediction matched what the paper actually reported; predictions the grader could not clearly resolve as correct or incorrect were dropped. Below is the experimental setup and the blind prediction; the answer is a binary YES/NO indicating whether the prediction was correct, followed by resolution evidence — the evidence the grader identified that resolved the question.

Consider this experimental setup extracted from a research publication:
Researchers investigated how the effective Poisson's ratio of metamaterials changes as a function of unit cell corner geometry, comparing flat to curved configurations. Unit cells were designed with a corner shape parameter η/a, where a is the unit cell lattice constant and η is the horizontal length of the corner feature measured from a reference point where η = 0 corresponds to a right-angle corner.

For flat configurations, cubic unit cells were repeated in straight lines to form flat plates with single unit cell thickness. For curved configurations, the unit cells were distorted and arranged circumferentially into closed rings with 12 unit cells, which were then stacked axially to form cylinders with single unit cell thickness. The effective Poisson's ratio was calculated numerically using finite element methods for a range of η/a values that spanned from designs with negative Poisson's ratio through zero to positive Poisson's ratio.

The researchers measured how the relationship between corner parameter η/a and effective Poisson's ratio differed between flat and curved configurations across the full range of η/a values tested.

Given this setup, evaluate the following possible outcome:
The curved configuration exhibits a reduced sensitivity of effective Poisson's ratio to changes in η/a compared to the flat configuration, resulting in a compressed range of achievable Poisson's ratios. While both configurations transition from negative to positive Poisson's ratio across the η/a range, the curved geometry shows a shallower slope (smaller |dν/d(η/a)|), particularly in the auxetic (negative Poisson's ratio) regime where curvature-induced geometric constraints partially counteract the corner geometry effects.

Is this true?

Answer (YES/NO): NO